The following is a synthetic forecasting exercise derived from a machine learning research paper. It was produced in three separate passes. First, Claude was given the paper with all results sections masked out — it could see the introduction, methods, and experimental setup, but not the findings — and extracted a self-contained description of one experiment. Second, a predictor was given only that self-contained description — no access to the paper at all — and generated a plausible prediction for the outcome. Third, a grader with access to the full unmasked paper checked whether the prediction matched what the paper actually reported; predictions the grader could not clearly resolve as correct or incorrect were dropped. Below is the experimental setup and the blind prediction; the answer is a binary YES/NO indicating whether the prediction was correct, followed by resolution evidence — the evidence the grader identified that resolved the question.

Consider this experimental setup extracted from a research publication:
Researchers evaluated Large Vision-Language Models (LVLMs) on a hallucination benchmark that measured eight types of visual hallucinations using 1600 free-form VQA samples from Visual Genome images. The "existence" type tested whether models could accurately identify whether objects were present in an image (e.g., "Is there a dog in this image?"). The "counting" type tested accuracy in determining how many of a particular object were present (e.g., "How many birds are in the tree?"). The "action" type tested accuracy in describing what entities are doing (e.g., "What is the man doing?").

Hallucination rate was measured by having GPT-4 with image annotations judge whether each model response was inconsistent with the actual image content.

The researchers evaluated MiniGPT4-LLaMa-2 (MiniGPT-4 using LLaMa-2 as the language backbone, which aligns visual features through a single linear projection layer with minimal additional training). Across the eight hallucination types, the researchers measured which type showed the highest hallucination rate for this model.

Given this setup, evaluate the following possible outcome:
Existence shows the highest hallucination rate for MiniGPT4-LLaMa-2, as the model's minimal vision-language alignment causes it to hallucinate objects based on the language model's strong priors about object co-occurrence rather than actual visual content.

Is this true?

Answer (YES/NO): YES